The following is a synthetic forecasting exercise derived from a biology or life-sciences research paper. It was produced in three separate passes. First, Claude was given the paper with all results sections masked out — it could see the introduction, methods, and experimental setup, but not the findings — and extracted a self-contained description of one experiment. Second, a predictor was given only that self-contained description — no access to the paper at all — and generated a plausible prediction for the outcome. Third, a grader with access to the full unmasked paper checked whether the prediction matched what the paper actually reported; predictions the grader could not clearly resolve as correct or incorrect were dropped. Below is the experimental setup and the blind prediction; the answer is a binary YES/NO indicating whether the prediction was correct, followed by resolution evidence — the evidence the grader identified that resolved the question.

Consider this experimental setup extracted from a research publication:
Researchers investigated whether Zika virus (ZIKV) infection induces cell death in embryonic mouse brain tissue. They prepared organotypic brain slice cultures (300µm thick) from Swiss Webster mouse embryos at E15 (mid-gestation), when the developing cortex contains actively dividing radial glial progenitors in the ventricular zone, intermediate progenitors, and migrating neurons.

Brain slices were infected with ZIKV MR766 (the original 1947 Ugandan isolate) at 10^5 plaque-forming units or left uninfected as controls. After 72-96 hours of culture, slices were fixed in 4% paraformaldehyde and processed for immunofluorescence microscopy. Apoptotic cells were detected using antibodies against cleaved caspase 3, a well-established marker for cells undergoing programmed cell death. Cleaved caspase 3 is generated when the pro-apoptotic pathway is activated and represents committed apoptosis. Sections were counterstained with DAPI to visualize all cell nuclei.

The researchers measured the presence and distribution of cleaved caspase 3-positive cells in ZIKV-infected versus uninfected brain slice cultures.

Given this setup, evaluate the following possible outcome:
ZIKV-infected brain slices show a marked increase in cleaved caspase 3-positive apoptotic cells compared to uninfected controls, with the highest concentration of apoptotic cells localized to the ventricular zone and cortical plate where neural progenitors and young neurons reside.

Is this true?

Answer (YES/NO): NO